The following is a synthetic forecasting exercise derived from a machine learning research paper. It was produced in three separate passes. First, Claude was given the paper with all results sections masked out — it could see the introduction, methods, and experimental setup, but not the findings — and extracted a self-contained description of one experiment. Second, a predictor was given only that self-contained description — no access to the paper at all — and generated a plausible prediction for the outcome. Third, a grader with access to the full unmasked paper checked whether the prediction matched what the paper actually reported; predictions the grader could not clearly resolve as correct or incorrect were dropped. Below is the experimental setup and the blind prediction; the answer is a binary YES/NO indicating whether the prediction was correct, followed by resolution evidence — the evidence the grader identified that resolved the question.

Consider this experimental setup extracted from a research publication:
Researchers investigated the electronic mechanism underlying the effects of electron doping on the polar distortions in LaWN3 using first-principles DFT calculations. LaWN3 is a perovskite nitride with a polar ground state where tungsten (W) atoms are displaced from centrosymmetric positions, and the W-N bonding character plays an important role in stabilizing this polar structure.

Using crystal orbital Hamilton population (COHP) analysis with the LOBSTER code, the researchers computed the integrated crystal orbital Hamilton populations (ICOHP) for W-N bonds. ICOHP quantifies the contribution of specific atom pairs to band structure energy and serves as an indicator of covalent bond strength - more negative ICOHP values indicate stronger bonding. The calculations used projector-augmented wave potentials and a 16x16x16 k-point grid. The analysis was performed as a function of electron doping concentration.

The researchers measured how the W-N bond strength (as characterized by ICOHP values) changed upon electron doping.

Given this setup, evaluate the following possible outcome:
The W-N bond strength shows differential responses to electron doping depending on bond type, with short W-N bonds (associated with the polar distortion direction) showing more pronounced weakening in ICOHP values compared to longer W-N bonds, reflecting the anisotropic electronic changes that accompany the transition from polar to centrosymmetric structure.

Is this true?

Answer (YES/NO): YES